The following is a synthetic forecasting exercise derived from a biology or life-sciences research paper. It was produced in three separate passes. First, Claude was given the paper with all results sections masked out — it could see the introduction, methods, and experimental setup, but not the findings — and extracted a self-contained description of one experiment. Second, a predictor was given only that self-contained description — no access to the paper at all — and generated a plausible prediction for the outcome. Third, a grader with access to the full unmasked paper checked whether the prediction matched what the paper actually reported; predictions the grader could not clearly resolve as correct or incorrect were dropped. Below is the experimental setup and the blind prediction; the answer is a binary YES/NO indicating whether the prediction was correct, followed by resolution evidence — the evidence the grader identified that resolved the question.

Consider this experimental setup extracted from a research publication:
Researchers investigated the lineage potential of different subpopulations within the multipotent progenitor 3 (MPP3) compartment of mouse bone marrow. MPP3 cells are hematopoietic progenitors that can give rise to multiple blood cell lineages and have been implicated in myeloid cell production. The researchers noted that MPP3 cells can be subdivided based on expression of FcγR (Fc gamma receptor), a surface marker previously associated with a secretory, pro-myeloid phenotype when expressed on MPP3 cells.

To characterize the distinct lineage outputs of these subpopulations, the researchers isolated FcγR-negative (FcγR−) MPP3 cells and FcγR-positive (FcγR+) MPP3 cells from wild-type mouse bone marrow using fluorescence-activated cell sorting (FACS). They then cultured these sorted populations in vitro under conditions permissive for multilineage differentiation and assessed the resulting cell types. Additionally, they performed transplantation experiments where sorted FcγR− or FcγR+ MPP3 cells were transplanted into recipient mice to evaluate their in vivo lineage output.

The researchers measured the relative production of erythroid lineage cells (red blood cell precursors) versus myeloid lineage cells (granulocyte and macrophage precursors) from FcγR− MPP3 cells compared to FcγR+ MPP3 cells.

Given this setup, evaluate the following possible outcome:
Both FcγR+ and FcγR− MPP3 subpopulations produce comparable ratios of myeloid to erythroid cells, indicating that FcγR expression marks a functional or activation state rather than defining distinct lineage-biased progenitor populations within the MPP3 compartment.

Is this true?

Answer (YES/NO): NO